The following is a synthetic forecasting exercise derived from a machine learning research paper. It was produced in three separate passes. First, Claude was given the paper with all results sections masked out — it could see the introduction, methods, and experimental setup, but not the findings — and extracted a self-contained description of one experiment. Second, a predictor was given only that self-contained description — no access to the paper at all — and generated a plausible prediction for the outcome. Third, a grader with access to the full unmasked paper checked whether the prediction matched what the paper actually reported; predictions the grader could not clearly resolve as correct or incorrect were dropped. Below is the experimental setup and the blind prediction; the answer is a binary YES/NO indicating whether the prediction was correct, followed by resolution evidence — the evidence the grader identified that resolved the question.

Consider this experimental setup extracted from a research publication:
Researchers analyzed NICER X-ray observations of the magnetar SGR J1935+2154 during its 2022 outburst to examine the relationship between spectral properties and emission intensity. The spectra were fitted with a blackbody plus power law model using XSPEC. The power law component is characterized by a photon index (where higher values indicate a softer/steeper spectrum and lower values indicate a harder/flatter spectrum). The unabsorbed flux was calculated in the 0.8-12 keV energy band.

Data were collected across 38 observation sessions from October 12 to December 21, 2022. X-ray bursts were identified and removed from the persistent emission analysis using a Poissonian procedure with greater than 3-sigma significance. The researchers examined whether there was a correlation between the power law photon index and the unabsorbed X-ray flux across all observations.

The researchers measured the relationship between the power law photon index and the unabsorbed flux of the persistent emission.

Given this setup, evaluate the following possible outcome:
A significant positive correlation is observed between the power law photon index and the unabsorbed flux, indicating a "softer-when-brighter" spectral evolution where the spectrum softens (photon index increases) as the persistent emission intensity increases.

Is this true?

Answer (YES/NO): NO